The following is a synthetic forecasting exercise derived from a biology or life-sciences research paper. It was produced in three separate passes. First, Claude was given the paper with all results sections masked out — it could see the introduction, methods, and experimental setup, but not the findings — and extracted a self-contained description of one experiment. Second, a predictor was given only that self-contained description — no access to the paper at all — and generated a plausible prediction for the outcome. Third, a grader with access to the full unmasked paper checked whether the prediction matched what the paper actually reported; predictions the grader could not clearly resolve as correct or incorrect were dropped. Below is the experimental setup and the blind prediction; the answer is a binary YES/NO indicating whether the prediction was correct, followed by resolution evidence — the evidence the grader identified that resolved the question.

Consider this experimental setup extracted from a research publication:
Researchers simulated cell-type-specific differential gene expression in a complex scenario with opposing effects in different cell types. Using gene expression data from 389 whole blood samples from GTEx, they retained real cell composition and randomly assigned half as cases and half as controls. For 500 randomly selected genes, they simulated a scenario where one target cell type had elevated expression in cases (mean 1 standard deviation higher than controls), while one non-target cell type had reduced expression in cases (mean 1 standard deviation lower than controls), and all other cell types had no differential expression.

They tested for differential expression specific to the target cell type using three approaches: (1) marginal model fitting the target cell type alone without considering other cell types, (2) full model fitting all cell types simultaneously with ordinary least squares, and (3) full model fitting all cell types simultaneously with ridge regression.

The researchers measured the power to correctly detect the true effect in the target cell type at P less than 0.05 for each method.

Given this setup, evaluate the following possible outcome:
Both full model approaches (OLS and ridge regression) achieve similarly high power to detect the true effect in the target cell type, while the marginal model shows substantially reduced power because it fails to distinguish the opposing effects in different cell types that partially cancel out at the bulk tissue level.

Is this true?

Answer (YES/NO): NO